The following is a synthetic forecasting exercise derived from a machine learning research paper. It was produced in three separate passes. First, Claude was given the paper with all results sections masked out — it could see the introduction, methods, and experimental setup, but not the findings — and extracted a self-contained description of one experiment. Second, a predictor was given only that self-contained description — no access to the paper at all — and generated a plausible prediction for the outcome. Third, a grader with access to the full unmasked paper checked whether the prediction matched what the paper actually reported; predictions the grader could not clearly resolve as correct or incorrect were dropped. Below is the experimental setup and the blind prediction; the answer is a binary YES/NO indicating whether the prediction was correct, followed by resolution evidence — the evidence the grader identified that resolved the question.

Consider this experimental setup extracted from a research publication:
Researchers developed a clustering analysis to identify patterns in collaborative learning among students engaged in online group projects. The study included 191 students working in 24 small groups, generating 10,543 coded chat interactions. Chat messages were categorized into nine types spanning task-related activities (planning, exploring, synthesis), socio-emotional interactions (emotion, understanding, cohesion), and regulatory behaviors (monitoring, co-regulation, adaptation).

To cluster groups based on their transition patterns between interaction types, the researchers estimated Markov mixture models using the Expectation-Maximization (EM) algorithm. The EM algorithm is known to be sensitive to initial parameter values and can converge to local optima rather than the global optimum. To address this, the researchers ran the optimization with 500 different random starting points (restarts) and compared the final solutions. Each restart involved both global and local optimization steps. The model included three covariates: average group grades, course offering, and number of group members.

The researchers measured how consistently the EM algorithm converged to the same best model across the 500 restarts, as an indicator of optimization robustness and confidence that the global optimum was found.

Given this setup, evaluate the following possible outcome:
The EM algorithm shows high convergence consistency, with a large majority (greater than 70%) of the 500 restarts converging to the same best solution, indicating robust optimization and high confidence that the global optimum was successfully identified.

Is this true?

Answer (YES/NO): YES